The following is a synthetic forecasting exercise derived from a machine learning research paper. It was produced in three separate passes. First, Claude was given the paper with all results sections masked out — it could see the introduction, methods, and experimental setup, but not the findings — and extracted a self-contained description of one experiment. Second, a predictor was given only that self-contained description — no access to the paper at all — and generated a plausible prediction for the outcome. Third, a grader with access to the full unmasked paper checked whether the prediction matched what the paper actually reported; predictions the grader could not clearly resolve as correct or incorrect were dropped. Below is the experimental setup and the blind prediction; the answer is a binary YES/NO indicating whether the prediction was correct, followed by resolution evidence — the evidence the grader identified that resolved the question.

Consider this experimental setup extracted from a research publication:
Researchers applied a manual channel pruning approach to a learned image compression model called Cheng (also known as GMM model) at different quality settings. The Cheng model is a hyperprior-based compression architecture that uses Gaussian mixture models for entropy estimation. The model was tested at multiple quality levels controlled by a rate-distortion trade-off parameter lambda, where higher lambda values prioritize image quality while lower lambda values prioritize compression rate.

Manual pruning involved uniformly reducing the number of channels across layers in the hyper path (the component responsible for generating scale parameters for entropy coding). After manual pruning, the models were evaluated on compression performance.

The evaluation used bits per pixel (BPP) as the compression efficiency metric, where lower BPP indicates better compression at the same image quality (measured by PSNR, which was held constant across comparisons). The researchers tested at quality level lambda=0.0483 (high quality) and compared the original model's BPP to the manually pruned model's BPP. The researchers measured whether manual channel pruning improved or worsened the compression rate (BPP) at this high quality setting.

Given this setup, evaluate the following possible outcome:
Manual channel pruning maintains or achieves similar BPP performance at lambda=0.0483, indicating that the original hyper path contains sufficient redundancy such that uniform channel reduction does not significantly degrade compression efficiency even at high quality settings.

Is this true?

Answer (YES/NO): NO